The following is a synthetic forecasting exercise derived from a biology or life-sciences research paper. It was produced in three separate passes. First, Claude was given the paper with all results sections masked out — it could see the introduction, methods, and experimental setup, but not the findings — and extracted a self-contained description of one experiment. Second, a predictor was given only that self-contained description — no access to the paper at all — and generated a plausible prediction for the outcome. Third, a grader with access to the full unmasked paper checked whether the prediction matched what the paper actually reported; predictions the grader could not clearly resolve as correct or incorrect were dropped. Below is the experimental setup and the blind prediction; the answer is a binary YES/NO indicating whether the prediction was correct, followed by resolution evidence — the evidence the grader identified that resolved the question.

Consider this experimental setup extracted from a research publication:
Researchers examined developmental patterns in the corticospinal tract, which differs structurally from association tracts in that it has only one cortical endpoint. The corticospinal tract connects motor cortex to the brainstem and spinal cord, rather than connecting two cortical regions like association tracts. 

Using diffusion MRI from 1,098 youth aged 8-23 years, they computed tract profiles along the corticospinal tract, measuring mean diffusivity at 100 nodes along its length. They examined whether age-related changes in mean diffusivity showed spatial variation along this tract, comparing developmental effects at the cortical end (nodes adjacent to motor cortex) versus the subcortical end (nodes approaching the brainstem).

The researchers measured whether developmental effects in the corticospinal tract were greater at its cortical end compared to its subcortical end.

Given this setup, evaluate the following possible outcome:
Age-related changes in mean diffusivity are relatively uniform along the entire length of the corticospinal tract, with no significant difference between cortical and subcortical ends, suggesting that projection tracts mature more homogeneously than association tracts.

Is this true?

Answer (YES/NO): NO